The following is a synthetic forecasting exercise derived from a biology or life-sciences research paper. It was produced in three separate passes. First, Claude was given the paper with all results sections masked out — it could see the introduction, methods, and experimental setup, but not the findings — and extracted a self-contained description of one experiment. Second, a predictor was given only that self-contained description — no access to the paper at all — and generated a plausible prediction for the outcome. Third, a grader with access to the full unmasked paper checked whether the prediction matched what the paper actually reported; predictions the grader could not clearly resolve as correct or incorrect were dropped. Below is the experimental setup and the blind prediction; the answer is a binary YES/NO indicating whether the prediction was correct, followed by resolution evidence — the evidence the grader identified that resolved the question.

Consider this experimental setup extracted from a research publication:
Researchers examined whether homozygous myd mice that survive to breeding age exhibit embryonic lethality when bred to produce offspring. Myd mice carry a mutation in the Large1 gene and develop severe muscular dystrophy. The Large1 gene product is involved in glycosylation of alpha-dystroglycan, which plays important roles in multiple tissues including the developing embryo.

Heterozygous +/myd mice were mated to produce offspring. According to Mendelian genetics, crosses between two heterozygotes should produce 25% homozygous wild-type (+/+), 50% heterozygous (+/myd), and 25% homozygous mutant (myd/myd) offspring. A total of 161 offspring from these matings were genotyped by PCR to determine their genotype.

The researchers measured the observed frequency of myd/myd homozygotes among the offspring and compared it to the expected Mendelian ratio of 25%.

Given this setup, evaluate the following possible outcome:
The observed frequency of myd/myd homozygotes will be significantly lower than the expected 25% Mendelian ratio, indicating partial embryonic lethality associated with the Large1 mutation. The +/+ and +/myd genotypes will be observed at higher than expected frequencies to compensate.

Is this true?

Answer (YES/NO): YES